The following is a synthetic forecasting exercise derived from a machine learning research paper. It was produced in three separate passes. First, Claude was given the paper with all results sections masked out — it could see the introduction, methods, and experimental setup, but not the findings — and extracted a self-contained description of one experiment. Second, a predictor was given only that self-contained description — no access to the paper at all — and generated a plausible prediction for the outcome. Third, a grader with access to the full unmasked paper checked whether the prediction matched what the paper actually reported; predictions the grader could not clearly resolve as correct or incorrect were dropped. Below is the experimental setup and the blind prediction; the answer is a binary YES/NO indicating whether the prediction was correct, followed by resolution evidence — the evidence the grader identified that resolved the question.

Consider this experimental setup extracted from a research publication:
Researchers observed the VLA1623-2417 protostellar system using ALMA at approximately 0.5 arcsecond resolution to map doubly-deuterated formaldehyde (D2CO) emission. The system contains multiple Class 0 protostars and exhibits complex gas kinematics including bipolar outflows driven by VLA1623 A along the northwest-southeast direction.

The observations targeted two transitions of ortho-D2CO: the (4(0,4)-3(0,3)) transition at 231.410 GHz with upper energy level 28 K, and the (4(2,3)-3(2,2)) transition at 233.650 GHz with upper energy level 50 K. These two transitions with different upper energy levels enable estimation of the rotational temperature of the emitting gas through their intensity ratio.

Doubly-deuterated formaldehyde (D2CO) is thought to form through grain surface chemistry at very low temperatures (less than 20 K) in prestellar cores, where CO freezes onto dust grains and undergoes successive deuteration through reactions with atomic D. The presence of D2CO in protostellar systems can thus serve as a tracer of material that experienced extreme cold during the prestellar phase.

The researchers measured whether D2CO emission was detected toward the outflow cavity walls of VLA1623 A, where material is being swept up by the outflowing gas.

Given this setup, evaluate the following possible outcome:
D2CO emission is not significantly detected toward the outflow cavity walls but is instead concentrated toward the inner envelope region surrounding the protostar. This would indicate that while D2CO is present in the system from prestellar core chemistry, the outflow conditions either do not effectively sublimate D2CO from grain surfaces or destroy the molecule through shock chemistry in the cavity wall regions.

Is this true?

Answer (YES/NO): NO